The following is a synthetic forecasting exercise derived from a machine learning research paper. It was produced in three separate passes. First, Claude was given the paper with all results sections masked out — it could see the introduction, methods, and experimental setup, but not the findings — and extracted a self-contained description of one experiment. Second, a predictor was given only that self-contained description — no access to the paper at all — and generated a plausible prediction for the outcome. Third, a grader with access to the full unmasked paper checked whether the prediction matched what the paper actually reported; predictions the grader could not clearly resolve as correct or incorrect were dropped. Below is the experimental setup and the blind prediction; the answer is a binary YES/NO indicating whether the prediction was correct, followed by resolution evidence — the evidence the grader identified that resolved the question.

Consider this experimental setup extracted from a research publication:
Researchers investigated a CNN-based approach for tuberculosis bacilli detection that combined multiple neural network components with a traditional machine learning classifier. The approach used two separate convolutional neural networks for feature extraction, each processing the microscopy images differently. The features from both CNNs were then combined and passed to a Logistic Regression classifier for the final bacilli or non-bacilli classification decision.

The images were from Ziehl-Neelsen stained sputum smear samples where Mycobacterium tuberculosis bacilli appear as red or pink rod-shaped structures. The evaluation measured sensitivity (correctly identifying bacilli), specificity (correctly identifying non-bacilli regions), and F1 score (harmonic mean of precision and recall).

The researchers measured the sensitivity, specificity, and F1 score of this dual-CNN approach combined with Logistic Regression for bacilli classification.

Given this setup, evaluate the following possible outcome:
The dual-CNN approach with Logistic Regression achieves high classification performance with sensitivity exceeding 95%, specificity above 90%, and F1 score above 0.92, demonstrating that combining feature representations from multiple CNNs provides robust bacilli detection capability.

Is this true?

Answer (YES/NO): NO